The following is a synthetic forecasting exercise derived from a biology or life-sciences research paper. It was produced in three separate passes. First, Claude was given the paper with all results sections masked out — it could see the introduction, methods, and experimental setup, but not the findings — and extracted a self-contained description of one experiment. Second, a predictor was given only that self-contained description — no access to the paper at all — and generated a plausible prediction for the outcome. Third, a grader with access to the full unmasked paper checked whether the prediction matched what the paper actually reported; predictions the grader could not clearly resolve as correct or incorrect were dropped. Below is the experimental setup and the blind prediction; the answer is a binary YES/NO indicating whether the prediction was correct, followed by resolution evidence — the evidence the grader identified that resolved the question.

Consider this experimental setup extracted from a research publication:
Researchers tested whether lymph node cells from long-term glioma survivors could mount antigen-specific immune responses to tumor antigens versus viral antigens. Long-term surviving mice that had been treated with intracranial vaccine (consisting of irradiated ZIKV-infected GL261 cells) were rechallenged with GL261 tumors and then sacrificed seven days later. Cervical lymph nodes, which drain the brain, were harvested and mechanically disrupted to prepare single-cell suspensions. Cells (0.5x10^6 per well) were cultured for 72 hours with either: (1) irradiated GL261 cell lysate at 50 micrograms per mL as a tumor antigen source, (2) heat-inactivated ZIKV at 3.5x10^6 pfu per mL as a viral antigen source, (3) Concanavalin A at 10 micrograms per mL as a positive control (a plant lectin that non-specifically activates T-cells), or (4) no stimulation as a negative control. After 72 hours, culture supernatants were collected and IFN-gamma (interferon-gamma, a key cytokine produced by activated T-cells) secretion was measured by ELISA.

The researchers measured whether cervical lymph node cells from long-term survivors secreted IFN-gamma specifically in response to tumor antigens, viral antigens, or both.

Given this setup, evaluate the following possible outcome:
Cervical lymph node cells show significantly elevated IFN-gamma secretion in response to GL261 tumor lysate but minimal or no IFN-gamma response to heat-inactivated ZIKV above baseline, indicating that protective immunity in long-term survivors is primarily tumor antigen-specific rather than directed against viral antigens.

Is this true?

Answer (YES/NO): YES